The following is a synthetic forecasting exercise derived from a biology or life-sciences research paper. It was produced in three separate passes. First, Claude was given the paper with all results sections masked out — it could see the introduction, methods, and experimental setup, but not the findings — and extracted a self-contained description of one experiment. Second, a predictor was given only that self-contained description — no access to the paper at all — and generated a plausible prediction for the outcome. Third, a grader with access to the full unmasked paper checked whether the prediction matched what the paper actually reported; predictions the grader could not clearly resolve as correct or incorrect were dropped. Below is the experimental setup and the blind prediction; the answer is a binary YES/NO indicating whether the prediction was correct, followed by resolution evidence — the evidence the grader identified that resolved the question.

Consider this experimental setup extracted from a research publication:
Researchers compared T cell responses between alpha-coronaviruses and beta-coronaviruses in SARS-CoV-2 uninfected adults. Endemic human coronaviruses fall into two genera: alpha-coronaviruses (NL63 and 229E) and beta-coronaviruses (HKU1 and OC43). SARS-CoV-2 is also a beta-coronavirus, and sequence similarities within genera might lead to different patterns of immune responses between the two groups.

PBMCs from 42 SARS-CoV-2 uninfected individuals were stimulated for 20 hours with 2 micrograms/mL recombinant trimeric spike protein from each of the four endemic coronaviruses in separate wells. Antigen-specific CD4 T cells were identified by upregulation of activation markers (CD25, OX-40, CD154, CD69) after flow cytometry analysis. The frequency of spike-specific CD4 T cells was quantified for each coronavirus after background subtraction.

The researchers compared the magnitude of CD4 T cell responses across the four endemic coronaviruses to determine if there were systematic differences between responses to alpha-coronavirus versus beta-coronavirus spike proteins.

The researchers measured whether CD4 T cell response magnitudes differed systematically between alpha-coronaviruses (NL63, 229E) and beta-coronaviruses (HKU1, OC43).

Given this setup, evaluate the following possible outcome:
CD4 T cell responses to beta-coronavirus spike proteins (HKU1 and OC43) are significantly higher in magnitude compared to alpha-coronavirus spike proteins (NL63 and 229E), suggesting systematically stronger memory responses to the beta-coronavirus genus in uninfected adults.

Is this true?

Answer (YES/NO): NO